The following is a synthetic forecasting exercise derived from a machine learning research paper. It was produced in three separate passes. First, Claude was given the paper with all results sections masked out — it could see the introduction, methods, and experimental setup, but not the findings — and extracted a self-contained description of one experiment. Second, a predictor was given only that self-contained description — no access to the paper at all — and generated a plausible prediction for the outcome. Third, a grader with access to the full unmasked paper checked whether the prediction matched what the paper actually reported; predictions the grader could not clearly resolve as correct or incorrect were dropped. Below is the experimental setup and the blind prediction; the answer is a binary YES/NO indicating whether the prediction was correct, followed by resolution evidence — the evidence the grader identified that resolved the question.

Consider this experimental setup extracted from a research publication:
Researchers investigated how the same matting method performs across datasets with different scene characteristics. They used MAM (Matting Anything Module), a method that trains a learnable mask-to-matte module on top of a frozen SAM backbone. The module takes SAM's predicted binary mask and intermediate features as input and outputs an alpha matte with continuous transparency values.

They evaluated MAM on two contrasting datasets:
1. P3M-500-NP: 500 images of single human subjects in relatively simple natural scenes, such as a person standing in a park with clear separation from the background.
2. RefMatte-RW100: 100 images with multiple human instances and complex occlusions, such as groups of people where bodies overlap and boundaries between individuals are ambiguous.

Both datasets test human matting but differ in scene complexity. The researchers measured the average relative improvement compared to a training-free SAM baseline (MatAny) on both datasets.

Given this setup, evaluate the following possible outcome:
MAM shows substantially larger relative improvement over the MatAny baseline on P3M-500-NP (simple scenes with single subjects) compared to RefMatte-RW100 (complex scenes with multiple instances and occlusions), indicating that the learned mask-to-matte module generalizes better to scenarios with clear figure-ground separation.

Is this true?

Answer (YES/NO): YES